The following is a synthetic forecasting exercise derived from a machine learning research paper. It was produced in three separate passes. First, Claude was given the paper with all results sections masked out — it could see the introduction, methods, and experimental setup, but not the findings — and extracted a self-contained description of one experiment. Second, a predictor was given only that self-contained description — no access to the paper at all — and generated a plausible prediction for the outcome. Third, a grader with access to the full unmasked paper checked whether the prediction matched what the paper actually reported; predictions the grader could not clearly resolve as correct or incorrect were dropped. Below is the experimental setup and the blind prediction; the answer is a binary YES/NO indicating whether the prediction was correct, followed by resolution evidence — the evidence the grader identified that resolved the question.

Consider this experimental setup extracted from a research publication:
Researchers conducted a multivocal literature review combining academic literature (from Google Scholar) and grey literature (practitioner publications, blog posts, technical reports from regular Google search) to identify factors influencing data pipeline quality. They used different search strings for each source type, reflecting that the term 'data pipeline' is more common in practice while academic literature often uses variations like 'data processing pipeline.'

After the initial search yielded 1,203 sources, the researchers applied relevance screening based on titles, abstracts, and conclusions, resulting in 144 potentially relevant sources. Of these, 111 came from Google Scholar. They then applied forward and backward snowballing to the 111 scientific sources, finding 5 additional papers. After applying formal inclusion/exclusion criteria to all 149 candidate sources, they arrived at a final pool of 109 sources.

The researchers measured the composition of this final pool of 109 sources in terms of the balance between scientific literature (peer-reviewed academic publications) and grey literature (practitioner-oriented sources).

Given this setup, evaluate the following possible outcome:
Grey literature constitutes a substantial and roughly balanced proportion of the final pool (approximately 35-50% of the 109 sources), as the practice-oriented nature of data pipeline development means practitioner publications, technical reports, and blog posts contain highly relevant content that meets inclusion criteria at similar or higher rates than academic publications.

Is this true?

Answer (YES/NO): NO